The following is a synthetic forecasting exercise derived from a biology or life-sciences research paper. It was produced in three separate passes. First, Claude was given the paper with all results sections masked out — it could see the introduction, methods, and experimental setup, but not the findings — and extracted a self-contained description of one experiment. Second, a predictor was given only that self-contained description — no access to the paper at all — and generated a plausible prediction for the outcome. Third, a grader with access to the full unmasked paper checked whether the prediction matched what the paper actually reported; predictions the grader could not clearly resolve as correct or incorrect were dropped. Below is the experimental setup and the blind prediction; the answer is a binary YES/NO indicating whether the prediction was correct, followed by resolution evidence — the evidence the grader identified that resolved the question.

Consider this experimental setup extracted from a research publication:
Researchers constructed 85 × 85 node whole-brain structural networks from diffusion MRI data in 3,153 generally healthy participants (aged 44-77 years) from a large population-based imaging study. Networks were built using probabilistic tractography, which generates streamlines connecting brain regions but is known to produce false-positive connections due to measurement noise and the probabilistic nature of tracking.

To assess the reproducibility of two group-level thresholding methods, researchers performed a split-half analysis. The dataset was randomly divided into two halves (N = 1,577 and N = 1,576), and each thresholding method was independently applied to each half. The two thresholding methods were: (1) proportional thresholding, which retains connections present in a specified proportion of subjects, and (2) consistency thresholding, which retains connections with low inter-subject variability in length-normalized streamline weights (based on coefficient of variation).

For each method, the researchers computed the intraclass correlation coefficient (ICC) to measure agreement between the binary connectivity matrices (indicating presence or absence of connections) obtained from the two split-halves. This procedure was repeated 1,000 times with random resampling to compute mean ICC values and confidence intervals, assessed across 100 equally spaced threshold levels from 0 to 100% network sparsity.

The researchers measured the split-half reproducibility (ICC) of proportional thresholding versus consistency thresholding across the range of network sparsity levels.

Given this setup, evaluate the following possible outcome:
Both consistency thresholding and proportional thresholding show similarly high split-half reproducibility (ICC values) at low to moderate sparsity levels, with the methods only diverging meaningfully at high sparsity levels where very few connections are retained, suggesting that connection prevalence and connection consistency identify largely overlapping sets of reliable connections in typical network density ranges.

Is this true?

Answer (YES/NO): NO